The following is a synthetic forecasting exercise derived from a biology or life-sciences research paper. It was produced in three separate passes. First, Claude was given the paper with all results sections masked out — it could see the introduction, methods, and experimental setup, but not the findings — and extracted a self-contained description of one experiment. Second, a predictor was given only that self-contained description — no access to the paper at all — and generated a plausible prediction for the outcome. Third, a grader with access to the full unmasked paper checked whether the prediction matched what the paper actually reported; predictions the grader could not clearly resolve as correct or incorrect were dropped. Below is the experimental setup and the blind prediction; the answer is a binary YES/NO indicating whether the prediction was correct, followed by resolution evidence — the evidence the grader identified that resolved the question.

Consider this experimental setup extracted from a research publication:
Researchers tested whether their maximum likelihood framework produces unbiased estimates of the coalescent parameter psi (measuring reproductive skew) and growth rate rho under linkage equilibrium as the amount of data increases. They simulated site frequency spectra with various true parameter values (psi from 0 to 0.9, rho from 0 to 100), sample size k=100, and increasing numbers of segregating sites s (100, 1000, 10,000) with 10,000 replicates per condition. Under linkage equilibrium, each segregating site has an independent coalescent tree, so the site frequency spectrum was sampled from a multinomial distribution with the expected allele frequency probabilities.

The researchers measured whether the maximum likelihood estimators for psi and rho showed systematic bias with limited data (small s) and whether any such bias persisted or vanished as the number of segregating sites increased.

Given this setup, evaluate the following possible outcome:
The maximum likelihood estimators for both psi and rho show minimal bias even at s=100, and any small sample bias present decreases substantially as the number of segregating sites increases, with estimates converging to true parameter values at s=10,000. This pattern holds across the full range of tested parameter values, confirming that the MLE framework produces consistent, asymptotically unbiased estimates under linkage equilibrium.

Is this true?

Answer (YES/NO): NO